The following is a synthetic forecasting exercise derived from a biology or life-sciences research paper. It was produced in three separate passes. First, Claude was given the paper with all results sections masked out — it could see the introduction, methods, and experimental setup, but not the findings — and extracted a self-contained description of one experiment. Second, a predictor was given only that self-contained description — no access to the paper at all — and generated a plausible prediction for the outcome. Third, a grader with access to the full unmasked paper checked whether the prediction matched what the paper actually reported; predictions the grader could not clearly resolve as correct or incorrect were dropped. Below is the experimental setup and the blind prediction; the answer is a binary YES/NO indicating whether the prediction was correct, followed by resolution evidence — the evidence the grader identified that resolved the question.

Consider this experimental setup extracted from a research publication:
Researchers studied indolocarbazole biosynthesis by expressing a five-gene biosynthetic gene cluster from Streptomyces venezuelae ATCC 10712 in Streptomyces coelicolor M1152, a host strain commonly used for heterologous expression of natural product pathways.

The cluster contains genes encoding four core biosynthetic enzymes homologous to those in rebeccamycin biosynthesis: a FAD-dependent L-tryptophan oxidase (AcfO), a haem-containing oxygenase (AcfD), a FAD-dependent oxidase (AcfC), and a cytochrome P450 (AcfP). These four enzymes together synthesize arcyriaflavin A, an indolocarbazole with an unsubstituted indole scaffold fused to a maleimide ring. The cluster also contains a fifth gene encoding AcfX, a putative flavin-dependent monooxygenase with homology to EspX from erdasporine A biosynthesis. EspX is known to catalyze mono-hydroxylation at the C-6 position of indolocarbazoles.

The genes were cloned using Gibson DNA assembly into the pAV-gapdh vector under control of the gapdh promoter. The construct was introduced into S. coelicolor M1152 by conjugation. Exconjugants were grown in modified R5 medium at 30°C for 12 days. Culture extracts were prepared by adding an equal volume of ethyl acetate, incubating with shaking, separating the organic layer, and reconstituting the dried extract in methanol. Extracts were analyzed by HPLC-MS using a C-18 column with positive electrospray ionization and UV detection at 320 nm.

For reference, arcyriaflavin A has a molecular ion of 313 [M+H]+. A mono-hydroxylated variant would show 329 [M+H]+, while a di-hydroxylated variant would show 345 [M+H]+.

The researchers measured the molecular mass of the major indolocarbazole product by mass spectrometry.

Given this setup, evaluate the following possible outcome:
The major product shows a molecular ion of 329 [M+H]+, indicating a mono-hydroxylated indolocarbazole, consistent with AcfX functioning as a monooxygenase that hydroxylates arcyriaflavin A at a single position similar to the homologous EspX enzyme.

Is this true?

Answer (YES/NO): NO